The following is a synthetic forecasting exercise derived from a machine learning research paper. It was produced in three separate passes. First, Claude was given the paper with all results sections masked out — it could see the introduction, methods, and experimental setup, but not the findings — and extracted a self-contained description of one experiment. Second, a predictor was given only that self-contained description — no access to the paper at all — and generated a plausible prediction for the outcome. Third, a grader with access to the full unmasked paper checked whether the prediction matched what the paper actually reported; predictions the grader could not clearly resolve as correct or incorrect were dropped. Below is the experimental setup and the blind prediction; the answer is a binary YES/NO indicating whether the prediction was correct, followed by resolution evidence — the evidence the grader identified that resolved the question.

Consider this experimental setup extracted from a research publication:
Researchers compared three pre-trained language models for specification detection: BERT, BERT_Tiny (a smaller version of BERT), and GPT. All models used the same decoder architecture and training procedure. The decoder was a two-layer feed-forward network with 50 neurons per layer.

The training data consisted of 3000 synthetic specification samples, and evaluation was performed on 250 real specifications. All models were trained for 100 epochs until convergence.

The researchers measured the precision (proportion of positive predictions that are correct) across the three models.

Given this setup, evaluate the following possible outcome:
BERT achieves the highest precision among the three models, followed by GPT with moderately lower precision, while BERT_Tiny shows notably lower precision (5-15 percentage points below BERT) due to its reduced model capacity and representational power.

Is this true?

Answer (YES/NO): NO